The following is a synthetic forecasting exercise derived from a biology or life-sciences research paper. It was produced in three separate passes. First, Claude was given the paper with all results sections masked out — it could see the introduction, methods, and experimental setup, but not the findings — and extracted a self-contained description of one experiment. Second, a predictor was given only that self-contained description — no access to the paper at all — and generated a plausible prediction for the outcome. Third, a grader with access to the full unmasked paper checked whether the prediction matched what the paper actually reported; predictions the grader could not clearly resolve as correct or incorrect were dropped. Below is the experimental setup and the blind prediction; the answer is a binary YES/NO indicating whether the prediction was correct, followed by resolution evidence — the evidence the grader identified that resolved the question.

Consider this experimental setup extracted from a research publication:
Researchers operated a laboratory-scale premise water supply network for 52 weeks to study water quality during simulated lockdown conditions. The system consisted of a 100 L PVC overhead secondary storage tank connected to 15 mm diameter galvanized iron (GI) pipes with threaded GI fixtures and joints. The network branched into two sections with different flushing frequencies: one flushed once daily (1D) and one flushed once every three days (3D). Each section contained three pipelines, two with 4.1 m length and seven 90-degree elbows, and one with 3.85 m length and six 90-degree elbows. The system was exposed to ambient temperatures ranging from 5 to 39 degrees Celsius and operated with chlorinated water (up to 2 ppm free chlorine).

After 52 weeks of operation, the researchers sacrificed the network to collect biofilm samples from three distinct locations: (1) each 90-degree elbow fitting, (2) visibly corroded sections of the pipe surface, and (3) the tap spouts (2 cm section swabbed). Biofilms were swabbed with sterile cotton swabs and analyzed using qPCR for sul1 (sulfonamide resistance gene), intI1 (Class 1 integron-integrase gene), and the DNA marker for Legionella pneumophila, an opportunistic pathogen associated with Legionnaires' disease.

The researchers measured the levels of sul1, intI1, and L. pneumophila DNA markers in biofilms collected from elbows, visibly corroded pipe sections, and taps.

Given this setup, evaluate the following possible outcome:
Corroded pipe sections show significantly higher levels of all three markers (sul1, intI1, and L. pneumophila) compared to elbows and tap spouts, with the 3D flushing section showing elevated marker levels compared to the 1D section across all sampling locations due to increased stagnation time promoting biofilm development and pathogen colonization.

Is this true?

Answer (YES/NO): NO